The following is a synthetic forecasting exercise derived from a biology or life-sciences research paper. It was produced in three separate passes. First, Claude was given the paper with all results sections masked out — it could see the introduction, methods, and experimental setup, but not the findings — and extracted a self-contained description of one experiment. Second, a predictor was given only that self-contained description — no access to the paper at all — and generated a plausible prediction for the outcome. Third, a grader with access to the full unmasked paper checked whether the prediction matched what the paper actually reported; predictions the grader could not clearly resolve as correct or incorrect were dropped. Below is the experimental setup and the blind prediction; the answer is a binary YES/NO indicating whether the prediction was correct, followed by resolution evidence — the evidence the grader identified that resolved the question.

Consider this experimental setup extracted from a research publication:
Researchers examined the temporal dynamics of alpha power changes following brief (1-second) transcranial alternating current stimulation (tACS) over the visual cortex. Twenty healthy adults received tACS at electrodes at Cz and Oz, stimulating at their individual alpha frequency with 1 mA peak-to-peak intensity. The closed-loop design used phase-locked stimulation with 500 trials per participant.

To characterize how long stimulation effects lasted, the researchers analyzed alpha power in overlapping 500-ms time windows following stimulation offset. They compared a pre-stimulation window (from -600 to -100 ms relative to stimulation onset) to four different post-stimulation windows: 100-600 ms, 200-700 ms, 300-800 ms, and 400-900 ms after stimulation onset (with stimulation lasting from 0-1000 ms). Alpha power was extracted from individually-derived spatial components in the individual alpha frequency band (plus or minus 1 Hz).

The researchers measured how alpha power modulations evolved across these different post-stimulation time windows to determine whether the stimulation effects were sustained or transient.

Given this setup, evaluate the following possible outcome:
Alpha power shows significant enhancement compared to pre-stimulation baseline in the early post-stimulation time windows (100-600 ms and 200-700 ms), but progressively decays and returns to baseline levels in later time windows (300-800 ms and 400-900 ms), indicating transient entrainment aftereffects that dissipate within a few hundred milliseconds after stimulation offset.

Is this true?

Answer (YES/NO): NO